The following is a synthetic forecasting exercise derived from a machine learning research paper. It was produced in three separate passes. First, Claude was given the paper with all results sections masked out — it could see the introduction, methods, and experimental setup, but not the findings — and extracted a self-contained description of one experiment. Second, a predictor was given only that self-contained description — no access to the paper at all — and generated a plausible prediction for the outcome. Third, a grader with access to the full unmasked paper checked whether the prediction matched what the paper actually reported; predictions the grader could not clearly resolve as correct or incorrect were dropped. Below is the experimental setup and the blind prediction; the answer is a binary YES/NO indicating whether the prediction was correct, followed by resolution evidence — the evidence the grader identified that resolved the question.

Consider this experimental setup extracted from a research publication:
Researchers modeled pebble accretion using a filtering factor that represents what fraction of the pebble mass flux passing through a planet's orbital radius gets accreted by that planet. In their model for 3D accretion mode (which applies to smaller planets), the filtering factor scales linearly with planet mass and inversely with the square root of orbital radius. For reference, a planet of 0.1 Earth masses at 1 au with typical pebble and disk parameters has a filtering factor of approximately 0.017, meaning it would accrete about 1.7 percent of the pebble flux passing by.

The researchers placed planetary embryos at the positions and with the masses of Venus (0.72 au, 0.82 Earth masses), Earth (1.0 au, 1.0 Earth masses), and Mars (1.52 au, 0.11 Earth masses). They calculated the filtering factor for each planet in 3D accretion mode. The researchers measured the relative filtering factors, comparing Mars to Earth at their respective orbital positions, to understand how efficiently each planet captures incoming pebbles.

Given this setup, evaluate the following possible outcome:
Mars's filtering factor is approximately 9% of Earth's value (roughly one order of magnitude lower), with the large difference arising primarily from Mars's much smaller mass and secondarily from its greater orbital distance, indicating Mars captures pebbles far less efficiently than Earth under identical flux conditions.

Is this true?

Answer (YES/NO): YES